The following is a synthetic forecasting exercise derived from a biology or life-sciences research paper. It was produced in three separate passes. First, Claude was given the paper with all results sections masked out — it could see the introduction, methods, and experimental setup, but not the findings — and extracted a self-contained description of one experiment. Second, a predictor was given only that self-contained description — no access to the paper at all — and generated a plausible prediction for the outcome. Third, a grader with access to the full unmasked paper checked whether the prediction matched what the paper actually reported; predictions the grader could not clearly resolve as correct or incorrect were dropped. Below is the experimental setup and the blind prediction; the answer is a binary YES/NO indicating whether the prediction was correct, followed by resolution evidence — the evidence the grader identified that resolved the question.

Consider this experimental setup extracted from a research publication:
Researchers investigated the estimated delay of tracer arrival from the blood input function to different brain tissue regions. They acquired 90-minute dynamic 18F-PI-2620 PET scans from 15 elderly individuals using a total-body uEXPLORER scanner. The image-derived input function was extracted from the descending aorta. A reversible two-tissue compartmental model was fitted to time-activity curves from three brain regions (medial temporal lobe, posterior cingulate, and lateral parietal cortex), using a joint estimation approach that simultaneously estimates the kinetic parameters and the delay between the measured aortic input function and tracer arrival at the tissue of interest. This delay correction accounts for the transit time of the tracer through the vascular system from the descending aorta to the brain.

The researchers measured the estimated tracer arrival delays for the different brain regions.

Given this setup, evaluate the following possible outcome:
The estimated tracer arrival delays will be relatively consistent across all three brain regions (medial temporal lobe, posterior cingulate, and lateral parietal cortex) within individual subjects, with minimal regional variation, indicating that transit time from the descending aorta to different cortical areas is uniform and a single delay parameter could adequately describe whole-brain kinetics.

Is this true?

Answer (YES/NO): NO